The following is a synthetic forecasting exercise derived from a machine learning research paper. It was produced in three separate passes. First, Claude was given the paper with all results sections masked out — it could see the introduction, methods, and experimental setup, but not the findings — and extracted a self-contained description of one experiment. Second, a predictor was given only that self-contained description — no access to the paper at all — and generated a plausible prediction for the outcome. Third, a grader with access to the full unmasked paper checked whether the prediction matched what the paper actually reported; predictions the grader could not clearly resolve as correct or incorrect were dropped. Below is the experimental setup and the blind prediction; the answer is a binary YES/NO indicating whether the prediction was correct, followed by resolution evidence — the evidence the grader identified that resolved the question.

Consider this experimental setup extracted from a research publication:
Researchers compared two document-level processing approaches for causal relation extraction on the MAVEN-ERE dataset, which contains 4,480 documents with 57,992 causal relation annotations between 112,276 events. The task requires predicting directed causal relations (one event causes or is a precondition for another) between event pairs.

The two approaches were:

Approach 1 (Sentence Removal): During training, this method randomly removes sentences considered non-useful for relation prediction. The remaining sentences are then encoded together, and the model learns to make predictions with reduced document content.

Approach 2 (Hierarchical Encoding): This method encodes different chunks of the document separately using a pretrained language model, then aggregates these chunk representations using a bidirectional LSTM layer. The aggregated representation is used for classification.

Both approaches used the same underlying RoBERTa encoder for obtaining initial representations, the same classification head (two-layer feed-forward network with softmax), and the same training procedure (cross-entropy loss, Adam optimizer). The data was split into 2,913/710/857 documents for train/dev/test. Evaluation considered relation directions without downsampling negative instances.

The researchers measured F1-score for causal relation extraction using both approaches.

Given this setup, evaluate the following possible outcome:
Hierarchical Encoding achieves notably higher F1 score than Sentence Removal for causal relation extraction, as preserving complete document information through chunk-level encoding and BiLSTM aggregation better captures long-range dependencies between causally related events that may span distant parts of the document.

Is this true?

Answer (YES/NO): NO